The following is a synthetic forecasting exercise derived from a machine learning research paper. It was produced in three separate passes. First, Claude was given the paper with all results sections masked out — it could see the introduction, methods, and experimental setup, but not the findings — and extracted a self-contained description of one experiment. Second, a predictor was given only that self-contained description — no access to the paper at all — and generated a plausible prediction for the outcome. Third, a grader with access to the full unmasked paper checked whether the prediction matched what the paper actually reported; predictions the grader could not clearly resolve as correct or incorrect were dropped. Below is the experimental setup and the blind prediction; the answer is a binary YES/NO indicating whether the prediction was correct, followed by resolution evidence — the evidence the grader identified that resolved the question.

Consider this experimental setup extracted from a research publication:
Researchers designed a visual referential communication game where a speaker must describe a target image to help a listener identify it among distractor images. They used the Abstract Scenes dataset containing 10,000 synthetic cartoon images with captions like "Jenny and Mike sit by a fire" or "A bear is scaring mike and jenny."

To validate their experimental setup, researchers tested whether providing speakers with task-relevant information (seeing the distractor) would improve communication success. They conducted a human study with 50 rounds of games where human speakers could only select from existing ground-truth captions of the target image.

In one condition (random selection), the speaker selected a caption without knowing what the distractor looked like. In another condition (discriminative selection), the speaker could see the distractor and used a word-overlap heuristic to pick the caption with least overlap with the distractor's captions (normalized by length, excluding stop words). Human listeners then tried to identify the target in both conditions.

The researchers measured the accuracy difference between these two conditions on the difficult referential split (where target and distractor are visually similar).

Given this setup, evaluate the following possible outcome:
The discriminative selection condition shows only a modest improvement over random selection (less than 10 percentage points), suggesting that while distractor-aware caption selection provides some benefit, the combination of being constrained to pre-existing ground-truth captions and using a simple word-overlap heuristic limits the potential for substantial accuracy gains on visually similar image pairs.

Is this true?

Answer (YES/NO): NO